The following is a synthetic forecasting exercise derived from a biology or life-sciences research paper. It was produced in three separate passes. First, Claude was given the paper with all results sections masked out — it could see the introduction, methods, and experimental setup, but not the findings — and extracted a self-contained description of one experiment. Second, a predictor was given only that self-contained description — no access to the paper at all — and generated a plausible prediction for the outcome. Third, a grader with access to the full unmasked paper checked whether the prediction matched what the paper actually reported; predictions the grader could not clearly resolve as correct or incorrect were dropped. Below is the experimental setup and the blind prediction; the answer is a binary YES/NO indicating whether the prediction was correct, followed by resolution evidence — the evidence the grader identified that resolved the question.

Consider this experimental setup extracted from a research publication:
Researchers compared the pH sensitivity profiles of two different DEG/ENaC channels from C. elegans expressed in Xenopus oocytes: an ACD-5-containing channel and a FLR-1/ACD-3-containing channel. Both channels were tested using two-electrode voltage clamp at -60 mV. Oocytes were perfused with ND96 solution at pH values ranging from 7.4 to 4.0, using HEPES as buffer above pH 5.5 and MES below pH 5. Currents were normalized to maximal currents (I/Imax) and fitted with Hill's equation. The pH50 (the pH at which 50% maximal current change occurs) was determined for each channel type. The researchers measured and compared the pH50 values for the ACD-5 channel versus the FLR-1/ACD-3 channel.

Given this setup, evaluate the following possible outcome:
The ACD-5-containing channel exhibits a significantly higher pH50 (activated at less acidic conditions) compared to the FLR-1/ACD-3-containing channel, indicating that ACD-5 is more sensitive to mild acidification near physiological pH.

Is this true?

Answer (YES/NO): YES